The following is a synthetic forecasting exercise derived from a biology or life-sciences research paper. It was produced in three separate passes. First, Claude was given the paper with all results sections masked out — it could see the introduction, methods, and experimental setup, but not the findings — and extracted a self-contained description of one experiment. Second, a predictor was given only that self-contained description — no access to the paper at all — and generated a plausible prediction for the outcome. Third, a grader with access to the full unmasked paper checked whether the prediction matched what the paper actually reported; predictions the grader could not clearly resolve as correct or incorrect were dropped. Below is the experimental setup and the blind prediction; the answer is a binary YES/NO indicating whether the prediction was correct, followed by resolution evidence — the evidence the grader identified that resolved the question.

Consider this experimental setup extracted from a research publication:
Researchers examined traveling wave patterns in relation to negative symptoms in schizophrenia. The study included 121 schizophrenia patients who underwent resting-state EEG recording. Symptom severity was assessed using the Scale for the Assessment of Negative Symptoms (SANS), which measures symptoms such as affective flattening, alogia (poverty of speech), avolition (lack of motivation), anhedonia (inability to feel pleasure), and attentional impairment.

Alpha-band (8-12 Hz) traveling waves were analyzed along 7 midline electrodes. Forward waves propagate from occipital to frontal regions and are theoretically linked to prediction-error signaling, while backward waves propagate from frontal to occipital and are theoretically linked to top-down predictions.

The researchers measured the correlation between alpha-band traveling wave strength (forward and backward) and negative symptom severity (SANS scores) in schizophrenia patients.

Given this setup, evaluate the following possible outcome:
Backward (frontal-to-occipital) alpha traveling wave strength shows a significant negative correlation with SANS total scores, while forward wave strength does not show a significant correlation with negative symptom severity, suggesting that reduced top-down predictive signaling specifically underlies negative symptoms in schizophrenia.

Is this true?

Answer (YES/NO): NO